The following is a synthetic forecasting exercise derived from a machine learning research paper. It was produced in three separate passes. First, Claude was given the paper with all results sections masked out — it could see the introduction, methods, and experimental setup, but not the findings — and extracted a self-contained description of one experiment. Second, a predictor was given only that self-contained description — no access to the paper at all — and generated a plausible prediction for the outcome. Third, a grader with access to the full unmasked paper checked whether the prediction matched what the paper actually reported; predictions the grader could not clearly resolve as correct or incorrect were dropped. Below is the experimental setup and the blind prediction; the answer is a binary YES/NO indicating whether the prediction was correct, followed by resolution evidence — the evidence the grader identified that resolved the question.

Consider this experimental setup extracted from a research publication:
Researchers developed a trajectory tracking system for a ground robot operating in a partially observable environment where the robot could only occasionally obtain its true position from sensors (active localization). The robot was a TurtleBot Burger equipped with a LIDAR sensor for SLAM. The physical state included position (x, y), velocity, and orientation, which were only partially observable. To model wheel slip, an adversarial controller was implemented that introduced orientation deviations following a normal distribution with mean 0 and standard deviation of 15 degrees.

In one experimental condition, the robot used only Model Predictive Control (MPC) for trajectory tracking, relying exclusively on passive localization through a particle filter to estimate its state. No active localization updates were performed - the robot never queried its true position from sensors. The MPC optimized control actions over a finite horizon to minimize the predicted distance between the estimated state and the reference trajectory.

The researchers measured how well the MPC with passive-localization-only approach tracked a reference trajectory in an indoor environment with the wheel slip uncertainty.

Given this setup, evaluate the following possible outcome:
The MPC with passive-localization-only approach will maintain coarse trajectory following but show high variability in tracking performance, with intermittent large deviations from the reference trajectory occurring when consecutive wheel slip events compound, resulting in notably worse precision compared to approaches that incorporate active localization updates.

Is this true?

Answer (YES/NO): NO